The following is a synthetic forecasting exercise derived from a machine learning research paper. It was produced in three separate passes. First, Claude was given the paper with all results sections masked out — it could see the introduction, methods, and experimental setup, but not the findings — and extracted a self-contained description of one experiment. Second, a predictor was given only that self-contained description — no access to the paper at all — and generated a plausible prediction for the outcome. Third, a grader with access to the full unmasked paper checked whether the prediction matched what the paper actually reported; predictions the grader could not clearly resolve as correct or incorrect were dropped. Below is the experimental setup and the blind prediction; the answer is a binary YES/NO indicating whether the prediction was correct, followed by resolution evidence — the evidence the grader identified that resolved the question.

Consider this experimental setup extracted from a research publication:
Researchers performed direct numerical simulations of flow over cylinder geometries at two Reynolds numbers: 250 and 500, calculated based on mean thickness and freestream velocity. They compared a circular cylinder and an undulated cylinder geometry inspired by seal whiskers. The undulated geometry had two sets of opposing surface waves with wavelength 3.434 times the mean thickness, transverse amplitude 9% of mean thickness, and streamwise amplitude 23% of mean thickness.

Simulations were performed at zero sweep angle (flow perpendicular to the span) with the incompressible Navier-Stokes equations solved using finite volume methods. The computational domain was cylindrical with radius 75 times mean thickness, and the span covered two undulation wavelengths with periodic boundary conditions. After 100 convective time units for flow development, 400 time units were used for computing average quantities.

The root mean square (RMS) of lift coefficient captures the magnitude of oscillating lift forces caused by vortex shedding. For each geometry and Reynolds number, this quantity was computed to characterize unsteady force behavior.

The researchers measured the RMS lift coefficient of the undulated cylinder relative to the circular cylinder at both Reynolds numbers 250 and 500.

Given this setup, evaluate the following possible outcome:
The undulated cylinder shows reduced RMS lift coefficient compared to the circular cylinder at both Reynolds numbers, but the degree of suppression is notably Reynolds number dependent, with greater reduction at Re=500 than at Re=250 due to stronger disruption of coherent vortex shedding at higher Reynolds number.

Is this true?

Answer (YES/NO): NO